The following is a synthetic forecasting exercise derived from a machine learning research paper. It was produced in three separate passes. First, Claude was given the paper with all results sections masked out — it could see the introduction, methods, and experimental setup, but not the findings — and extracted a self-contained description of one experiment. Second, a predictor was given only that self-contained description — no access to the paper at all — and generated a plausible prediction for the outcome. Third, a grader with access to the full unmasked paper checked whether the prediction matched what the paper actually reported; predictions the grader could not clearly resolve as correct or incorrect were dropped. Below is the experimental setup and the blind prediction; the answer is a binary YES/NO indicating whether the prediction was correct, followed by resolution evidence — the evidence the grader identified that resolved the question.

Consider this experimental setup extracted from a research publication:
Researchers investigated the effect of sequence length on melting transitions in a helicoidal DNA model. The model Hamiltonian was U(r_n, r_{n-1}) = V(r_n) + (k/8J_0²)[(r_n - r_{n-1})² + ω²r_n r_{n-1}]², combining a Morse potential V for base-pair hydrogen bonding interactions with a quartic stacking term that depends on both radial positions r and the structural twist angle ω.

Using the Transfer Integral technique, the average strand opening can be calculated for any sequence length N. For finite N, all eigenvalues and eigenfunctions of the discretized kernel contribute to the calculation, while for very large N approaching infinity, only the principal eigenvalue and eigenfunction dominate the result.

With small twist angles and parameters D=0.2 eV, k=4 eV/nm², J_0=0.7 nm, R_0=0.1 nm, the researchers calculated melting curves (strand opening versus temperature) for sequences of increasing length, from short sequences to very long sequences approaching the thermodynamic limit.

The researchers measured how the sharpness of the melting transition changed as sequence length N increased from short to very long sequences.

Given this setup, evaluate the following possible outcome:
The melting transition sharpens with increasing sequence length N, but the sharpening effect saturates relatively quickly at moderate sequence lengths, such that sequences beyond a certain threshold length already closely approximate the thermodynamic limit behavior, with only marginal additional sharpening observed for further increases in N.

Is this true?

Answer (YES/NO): NO